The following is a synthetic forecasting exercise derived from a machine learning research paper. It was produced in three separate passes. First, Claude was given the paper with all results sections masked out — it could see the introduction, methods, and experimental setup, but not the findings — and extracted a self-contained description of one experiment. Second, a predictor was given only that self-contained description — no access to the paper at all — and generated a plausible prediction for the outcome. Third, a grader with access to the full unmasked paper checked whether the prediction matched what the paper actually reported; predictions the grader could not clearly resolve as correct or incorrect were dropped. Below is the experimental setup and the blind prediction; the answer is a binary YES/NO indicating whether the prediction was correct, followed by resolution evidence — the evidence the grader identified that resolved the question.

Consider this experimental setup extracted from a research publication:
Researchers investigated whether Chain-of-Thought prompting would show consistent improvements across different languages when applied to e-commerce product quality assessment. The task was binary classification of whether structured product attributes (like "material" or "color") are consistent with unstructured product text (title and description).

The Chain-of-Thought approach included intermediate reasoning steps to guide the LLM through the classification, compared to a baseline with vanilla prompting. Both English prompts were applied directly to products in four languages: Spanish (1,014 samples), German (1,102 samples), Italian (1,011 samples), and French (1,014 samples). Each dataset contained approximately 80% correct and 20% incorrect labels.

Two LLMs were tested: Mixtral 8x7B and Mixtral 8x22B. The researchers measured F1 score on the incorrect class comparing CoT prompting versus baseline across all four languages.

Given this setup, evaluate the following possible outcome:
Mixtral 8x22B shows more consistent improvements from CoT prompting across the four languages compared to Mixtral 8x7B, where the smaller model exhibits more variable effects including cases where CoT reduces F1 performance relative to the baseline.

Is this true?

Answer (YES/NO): NO